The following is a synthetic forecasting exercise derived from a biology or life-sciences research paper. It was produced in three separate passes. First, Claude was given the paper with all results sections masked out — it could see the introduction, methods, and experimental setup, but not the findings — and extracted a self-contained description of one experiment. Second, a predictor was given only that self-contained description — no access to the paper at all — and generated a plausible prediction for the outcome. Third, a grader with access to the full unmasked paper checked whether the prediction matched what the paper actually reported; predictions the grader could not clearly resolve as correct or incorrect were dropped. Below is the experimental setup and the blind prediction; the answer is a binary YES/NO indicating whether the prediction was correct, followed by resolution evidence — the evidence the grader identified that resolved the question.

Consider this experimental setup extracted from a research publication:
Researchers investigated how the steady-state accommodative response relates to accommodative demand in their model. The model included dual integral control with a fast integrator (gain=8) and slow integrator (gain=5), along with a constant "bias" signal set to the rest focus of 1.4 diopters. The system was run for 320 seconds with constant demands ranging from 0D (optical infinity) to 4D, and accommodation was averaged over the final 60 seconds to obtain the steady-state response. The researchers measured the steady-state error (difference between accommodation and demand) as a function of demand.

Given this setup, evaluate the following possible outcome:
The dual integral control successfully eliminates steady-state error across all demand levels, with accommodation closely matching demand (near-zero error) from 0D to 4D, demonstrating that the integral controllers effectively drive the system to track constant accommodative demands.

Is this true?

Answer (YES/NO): NO